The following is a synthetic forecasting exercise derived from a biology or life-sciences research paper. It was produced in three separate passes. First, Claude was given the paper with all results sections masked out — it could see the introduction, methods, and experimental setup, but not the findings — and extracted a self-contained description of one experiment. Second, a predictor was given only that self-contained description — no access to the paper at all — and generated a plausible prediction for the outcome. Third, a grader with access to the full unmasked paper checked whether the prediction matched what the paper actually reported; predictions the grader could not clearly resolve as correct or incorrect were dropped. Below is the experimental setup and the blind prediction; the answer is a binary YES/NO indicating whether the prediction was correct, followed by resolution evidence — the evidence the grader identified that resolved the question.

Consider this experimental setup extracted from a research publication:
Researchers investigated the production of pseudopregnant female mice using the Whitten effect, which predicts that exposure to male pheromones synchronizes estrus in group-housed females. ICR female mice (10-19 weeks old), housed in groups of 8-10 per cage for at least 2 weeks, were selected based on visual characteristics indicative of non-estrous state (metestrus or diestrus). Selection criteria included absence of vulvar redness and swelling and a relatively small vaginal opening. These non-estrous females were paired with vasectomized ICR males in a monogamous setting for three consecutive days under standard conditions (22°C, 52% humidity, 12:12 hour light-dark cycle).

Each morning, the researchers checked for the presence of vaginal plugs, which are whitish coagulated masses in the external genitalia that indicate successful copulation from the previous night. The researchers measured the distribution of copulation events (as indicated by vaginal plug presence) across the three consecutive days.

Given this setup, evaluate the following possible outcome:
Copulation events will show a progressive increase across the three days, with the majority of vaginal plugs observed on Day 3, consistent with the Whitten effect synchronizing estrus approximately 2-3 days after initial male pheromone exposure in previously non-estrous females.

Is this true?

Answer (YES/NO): YES